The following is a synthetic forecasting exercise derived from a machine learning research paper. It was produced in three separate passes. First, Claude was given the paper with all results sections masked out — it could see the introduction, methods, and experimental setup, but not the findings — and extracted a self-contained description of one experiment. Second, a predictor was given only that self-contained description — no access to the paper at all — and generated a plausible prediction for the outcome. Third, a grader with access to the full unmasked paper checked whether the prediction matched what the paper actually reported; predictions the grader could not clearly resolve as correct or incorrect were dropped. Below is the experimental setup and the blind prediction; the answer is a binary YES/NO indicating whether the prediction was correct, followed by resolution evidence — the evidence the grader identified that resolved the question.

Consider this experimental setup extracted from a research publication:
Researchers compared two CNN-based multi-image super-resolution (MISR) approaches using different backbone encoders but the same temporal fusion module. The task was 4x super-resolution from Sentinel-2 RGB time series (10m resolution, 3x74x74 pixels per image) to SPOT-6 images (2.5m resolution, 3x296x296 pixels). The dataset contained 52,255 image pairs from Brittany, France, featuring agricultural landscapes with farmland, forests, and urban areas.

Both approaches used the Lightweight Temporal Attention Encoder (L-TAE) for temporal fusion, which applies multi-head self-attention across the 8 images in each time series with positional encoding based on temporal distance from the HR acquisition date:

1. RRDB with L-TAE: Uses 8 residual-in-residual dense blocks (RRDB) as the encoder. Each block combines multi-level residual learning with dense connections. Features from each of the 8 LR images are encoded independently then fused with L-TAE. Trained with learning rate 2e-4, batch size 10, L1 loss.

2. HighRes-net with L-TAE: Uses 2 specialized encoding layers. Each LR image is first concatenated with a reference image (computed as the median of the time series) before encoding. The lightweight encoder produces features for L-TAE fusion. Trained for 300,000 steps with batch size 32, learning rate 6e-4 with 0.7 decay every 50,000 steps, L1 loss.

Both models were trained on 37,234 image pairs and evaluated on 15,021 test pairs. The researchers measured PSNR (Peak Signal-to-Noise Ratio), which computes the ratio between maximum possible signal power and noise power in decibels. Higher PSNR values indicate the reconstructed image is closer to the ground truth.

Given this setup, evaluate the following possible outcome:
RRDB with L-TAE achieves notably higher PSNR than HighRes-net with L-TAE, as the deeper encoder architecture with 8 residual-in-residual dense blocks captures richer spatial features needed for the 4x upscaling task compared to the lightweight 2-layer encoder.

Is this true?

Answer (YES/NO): NO